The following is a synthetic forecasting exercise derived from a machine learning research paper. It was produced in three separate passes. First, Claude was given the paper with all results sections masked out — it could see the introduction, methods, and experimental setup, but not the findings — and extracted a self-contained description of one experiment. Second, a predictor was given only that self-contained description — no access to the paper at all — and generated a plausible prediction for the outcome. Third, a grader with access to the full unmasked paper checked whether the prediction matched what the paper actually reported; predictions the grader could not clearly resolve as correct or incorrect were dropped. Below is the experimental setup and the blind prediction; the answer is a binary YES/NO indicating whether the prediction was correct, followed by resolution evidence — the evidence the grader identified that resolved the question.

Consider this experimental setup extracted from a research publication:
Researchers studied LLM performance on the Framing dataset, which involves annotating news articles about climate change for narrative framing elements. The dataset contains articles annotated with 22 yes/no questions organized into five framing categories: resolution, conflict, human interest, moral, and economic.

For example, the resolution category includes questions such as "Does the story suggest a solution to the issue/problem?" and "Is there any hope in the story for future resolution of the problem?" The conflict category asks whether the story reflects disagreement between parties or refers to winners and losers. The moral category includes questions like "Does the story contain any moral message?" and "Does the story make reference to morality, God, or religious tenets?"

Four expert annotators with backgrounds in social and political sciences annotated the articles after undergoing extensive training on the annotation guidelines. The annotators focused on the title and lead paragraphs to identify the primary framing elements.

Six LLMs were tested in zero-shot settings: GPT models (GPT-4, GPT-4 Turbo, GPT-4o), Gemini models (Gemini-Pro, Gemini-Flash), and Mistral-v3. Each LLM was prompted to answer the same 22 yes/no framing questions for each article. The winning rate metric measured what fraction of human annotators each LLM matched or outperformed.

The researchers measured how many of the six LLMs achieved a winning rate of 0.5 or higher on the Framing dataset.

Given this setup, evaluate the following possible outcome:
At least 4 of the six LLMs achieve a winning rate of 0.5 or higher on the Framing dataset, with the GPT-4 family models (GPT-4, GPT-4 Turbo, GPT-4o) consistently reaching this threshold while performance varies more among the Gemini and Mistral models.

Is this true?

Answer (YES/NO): NO